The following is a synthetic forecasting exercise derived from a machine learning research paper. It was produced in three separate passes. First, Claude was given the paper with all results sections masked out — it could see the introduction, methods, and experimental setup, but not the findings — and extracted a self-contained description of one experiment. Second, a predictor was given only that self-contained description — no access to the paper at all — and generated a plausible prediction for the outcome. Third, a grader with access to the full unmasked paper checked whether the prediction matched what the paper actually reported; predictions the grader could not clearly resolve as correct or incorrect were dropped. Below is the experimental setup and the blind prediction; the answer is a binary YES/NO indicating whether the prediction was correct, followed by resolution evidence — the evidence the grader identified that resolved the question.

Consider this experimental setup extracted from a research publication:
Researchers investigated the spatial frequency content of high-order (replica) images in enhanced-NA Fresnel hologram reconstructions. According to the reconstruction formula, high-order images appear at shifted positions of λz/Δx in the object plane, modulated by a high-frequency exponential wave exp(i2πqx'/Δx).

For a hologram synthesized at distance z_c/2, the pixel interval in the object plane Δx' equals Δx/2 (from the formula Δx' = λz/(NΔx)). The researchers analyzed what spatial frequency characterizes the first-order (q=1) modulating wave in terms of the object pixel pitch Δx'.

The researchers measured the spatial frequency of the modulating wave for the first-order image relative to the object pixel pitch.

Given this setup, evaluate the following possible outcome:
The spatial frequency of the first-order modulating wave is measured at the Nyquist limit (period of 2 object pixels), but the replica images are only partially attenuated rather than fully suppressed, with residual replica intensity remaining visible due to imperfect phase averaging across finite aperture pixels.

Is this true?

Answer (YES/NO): NO